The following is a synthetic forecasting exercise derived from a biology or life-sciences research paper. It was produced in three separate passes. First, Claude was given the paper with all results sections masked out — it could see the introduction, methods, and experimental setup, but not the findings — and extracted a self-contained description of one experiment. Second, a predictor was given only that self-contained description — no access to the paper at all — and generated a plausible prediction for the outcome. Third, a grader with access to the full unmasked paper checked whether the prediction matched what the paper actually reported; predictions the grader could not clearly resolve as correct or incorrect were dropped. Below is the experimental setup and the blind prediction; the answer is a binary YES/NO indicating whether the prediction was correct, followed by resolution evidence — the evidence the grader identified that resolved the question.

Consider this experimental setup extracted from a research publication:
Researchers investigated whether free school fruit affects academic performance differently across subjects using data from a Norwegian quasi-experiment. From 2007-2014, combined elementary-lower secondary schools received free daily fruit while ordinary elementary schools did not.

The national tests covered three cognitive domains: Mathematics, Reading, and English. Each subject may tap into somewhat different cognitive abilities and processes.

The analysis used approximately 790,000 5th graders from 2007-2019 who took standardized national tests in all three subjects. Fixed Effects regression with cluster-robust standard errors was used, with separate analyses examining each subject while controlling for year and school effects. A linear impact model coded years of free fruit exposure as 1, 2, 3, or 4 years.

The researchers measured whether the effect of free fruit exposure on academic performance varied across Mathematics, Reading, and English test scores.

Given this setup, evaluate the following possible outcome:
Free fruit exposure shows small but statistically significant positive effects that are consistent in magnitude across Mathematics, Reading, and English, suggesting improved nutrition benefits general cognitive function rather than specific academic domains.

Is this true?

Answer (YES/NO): NO